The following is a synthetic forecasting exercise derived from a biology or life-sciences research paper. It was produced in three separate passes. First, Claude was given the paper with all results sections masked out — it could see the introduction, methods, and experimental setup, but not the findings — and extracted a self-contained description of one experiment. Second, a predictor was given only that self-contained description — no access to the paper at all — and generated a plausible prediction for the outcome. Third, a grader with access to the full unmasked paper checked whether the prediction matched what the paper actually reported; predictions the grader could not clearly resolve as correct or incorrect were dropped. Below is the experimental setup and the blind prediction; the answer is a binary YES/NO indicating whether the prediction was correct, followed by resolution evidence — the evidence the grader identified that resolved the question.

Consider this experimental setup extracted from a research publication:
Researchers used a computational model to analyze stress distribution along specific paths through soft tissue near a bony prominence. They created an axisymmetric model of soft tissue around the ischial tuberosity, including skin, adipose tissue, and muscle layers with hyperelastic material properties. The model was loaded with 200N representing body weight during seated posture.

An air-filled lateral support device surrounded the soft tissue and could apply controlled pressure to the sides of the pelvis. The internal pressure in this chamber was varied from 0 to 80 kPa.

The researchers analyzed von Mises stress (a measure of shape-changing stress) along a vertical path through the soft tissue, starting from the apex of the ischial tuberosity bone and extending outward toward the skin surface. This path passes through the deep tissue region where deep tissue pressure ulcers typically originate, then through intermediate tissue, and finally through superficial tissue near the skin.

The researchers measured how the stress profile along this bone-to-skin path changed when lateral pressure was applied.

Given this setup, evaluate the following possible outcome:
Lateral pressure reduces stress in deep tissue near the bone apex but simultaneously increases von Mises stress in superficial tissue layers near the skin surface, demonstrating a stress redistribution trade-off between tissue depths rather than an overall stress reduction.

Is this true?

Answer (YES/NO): NO